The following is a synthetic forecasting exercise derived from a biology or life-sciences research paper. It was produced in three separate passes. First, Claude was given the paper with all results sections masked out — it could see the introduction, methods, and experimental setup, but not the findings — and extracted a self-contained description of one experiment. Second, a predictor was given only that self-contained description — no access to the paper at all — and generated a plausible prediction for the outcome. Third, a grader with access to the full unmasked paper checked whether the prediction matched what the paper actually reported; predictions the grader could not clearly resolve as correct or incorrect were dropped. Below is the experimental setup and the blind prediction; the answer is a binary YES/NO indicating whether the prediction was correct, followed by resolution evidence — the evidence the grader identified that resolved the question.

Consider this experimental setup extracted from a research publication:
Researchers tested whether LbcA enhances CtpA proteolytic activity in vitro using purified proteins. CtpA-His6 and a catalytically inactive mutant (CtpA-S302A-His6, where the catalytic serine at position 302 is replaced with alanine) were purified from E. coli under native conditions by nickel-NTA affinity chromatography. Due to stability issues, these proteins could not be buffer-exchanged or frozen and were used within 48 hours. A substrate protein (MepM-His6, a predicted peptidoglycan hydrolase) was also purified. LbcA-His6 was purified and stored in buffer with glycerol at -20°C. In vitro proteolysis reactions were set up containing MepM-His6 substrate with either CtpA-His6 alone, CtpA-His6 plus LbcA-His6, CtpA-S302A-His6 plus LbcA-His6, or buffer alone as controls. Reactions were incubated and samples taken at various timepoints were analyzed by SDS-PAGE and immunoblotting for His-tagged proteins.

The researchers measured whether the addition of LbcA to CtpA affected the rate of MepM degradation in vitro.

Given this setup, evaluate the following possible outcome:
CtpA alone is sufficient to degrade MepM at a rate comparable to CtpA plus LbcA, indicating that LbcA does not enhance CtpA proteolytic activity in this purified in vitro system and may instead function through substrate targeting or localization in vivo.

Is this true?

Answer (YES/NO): NO